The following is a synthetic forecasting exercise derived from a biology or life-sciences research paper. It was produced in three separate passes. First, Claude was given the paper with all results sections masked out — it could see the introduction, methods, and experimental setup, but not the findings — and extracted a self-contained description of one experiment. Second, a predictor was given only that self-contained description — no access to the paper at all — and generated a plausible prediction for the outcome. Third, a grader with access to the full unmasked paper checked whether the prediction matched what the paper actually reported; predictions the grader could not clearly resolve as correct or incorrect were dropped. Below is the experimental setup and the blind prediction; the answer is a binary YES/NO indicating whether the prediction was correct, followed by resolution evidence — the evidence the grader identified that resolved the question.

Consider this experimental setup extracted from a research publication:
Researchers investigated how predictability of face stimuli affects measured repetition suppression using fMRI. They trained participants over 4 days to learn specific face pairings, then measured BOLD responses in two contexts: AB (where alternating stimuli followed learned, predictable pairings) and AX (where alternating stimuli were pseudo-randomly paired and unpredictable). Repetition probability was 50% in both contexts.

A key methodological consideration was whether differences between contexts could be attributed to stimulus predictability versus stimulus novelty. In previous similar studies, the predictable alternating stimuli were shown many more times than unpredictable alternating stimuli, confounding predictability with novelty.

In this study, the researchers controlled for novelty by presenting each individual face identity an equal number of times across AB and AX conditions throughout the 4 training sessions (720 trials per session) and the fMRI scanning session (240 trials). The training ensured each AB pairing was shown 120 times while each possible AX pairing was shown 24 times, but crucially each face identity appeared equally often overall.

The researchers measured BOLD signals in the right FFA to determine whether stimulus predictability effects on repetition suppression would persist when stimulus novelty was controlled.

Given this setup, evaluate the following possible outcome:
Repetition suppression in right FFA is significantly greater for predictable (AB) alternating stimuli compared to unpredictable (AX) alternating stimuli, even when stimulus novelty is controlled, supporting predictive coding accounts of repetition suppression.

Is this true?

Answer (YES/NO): NO